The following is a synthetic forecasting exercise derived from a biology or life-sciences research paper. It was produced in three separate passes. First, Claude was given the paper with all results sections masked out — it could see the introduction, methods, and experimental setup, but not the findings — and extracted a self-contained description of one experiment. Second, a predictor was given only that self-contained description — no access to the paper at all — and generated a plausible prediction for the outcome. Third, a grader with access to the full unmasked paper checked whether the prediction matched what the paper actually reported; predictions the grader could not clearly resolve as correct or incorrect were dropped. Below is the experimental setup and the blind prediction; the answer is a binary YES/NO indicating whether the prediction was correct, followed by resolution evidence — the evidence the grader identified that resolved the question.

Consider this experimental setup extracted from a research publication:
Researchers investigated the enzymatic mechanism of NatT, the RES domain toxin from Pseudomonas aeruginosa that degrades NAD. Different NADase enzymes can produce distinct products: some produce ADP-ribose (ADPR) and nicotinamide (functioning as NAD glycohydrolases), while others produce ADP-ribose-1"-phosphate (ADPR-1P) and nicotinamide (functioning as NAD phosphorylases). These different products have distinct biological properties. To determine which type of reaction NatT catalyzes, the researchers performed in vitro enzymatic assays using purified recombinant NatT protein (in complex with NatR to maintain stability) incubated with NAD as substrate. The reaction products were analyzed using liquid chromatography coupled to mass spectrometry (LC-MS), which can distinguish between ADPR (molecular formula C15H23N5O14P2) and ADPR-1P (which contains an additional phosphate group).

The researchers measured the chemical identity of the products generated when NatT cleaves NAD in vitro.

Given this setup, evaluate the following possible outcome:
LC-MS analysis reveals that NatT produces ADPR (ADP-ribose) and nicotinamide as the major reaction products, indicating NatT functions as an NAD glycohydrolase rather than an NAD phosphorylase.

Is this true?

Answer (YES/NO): NO